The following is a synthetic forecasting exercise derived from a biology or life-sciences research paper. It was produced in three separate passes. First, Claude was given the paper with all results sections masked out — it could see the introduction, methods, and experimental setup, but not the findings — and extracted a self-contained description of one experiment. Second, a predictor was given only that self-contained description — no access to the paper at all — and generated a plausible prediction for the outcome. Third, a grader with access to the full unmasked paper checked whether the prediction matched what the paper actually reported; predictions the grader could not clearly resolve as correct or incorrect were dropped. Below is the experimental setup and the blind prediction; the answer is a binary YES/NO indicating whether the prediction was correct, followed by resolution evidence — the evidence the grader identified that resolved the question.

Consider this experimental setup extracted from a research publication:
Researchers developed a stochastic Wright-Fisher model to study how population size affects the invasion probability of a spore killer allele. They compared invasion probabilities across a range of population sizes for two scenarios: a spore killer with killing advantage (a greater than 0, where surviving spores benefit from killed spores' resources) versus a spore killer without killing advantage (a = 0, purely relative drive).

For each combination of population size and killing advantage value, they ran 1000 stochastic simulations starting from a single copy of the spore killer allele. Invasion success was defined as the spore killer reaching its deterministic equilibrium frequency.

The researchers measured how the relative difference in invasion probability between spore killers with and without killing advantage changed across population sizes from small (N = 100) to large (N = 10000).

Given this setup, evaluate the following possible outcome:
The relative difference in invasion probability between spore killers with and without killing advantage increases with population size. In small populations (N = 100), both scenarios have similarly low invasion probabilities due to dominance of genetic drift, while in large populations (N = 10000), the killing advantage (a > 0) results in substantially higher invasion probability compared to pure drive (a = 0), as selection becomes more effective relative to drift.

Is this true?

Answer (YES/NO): YES